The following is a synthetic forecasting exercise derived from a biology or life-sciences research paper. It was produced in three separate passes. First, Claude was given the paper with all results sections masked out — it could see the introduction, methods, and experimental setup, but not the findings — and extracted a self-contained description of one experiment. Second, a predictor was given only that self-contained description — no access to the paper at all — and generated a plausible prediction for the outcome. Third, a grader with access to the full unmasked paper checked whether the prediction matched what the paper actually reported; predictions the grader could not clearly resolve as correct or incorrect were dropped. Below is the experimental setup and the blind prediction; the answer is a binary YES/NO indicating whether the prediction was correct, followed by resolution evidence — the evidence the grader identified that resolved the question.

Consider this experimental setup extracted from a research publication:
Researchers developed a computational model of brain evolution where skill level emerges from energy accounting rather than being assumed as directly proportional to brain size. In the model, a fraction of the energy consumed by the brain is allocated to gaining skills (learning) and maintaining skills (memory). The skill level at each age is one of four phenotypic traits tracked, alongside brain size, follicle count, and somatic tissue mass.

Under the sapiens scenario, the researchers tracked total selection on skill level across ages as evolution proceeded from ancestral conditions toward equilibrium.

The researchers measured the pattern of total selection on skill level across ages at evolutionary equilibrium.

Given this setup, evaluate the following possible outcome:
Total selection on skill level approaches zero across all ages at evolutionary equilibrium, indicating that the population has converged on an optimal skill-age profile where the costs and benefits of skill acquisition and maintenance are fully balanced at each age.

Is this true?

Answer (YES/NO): NO